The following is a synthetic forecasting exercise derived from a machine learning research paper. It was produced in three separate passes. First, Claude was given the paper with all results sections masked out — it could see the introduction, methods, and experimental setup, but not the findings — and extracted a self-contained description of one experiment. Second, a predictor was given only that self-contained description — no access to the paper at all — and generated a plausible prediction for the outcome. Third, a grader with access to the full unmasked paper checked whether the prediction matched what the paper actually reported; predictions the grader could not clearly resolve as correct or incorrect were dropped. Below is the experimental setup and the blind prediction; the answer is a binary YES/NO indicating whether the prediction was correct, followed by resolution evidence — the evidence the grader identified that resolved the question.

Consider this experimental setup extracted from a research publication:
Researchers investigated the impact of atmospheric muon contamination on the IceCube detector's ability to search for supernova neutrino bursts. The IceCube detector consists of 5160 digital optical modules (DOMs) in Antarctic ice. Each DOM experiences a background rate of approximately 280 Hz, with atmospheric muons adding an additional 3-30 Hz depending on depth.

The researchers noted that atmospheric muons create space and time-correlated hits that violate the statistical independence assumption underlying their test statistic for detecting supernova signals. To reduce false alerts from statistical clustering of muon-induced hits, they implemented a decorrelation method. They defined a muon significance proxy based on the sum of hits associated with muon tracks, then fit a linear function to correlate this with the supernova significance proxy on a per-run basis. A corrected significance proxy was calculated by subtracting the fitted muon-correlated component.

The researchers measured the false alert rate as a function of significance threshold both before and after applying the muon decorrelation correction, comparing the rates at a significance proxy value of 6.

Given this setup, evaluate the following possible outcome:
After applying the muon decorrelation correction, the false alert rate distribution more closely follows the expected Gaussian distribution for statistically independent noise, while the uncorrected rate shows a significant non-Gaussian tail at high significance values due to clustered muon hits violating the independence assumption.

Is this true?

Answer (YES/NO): YES